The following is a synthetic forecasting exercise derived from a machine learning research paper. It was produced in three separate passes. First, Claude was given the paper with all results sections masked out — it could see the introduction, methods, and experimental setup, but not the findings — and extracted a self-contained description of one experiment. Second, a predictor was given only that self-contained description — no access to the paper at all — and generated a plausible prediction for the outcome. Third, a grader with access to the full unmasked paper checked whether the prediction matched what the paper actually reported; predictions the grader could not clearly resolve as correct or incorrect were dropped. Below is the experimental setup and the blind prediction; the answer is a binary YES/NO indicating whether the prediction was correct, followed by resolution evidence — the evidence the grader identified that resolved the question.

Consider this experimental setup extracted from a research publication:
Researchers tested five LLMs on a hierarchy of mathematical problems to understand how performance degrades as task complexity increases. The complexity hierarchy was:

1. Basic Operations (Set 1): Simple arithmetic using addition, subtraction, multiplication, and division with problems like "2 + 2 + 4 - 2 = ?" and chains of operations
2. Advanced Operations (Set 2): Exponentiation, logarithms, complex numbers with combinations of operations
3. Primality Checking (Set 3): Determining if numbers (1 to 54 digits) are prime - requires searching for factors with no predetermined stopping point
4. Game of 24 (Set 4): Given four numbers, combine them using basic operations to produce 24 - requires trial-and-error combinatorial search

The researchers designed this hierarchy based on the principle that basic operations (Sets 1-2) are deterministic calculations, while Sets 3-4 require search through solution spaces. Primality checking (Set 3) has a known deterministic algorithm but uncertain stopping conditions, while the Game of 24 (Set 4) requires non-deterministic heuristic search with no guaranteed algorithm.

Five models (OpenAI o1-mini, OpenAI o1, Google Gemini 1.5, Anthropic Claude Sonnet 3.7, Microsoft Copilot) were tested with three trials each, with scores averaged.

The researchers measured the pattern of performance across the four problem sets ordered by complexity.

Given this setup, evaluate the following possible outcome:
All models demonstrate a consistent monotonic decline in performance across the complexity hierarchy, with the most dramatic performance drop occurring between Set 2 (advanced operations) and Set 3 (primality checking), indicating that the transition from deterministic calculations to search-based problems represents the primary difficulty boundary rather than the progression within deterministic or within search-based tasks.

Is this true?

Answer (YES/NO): NO